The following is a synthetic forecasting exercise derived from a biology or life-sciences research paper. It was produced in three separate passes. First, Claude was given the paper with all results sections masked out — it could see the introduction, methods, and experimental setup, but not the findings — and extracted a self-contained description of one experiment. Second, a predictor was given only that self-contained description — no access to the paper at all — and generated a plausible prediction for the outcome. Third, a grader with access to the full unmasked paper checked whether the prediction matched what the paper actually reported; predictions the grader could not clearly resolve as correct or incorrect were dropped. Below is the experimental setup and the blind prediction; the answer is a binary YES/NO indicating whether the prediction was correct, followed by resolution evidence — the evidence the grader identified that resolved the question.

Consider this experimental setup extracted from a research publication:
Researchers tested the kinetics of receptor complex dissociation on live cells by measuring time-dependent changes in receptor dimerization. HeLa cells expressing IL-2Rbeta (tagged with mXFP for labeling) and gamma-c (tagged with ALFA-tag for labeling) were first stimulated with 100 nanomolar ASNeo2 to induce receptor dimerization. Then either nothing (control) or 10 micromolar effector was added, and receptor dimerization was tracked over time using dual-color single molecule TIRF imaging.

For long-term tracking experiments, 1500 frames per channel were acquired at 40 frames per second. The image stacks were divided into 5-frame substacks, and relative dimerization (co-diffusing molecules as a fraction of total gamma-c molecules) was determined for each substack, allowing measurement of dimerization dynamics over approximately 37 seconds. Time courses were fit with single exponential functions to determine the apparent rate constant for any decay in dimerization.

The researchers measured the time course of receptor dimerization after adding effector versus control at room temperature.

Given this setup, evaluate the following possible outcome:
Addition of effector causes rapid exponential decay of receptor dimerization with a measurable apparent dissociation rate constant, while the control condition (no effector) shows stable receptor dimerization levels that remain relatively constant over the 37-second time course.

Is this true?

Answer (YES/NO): YES